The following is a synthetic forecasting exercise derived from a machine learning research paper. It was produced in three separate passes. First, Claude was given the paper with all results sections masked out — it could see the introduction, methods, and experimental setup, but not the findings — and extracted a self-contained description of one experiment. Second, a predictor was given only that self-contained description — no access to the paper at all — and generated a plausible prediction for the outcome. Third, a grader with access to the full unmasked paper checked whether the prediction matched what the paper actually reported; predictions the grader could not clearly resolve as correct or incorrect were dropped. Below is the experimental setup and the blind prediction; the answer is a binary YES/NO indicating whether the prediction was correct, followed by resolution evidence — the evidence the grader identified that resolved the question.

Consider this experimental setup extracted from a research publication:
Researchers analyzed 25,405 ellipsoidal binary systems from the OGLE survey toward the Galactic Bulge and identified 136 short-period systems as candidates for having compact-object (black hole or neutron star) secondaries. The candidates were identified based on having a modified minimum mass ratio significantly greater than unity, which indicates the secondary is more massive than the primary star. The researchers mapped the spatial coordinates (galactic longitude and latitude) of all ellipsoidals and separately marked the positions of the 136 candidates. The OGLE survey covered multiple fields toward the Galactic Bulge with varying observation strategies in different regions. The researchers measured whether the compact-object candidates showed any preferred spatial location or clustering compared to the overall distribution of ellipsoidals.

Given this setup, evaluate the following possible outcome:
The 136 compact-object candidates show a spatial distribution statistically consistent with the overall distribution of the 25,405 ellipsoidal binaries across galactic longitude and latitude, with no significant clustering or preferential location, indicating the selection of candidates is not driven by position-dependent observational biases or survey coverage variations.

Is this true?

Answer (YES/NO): YES